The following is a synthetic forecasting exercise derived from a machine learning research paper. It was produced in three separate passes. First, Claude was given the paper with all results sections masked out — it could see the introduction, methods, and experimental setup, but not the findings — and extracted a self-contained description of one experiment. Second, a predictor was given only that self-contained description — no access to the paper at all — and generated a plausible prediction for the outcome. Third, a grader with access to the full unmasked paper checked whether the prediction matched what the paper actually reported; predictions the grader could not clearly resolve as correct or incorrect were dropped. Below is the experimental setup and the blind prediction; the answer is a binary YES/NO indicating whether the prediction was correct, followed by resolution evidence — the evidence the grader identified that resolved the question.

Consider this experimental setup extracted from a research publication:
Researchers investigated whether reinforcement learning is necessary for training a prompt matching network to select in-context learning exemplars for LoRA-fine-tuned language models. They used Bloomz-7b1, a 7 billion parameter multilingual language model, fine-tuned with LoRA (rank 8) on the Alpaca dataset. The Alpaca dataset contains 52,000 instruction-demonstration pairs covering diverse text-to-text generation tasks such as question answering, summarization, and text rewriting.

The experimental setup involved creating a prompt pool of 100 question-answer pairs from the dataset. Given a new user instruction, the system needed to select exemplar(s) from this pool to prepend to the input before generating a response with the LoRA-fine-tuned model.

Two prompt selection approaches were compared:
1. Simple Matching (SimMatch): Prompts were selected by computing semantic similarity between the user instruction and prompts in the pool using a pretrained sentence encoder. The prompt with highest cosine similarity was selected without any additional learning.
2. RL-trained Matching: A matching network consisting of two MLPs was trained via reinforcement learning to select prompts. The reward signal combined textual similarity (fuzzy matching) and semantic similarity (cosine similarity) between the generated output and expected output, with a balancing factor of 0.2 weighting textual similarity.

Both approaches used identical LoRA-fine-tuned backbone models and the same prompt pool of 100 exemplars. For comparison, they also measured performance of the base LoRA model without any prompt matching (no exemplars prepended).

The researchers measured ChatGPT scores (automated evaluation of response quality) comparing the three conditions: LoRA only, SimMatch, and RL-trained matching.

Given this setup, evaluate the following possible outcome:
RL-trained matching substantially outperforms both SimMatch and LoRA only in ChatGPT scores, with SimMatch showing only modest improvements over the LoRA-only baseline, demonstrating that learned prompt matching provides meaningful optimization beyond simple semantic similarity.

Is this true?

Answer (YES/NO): NO